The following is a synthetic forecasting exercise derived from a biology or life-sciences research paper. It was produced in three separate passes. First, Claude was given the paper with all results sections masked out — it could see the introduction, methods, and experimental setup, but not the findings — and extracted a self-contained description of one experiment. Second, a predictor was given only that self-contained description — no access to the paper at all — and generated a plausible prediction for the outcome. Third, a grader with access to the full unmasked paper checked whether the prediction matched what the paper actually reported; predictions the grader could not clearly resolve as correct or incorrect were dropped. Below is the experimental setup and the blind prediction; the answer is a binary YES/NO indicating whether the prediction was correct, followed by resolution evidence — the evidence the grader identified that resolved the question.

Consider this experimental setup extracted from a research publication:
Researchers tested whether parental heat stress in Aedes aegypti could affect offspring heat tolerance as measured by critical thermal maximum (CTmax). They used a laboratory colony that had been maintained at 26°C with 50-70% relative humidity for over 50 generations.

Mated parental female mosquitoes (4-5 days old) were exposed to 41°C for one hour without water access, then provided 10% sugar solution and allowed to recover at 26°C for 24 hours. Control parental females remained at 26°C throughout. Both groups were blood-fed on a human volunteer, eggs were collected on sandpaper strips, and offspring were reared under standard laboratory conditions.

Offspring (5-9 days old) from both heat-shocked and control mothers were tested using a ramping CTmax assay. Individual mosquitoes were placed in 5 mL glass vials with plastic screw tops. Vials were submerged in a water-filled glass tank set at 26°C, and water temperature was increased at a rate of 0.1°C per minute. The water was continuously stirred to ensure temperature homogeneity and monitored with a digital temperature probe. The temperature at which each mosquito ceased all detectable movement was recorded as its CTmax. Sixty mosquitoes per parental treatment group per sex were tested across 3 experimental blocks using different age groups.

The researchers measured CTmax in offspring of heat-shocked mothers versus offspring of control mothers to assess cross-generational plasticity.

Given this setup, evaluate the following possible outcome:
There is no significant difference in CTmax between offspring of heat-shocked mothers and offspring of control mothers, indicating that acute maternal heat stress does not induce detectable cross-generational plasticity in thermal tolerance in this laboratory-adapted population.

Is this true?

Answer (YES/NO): YES